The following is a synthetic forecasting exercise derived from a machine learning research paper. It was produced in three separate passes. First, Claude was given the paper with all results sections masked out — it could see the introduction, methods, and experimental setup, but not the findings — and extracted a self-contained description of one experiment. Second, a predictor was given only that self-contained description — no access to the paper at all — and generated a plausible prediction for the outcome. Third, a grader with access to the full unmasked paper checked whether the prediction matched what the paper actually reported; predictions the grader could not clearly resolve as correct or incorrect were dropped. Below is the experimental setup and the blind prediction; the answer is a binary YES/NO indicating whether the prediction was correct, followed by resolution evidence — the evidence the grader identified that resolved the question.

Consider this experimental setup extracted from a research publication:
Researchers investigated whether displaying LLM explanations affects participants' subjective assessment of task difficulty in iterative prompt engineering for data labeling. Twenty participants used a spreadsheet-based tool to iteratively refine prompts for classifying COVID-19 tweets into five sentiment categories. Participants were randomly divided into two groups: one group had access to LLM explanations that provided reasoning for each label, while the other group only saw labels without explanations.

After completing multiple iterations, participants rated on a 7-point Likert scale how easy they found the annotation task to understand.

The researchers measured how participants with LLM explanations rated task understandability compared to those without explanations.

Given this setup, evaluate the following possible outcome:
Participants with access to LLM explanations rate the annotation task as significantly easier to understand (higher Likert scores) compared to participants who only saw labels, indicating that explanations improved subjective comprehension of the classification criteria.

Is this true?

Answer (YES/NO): NO